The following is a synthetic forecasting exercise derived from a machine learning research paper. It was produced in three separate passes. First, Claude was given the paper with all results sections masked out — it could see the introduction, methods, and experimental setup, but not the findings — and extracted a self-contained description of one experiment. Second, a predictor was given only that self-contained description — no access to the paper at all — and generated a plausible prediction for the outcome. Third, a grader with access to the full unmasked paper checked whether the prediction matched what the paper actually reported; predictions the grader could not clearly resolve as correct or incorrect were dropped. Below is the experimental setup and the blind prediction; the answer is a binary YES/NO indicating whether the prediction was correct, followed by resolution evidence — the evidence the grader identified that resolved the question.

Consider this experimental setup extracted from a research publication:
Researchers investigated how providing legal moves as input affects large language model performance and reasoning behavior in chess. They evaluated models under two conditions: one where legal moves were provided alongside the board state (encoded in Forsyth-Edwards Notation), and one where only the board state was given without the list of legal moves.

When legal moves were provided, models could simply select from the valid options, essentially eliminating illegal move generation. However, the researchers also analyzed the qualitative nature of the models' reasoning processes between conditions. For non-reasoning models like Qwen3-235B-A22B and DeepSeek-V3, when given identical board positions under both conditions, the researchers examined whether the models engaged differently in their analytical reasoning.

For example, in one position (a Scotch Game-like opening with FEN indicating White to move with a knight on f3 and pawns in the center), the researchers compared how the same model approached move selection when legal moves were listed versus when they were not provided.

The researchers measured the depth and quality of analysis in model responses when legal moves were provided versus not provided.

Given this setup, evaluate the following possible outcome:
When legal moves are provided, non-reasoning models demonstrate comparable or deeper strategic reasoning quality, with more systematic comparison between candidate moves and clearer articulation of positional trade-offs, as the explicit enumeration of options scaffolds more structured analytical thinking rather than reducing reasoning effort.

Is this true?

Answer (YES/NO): NO